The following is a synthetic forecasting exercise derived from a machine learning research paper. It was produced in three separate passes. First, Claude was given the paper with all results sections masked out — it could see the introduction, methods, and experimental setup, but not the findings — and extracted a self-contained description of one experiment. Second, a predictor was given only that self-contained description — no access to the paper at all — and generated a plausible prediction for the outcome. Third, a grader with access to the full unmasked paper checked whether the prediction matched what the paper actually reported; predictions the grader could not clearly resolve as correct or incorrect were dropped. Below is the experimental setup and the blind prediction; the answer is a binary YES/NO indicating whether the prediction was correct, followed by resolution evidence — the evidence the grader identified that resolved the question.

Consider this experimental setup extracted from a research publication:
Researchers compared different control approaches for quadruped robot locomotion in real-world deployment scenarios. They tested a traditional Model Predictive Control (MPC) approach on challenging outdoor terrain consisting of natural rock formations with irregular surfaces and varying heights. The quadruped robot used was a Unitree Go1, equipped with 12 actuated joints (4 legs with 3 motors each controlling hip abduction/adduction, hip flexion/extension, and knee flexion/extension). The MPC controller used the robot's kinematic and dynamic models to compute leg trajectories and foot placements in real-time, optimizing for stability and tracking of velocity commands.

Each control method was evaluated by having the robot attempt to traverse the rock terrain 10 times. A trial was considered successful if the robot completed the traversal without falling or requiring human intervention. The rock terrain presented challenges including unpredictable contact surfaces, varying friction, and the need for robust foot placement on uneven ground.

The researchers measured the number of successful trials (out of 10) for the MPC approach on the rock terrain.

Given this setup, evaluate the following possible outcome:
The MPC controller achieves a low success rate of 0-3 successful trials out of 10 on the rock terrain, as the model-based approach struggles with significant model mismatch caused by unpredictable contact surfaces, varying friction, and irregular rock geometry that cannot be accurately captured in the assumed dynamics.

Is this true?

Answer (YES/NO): YES